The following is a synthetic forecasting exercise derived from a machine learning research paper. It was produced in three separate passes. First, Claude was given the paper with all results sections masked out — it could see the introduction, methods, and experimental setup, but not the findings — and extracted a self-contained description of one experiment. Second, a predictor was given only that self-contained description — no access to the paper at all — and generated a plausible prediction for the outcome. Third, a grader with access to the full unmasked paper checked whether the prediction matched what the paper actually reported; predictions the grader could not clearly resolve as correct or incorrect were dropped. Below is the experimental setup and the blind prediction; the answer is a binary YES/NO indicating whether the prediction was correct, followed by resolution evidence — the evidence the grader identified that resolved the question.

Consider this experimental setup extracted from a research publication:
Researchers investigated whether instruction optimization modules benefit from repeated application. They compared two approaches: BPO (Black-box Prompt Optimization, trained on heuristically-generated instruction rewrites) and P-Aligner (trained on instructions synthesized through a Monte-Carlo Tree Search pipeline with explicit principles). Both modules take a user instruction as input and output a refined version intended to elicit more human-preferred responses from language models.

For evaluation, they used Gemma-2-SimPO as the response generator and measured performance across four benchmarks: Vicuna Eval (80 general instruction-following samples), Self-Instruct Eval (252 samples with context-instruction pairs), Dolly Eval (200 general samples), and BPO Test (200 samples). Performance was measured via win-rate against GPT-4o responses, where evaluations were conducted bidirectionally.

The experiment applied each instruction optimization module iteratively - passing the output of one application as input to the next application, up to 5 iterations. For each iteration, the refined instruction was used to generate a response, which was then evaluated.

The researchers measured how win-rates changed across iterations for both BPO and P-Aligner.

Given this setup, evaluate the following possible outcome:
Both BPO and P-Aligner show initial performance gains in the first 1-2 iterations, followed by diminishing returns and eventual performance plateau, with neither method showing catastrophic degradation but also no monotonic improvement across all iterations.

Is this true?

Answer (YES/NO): NO